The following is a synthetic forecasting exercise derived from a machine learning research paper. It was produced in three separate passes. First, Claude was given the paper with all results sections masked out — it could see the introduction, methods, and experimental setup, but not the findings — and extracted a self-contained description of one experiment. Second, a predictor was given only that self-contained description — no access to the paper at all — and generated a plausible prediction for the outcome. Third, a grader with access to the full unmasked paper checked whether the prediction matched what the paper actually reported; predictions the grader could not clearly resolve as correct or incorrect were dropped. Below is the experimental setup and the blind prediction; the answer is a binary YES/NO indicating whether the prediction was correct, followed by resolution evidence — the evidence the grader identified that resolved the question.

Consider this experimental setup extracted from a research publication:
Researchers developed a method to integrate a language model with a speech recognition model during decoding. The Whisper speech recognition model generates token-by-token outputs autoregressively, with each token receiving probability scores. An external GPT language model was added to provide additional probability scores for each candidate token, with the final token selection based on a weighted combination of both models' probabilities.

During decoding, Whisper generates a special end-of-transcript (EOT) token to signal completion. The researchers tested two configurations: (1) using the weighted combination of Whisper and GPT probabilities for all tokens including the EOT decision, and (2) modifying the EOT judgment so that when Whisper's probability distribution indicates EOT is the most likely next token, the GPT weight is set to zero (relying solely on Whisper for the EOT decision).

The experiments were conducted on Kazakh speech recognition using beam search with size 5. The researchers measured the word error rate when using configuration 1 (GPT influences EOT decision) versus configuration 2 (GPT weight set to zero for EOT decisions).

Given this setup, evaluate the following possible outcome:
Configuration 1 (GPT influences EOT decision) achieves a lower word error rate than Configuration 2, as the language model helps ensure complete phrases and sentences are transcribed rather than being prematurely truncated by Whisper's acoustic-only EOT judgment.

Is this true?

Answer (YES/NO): NO